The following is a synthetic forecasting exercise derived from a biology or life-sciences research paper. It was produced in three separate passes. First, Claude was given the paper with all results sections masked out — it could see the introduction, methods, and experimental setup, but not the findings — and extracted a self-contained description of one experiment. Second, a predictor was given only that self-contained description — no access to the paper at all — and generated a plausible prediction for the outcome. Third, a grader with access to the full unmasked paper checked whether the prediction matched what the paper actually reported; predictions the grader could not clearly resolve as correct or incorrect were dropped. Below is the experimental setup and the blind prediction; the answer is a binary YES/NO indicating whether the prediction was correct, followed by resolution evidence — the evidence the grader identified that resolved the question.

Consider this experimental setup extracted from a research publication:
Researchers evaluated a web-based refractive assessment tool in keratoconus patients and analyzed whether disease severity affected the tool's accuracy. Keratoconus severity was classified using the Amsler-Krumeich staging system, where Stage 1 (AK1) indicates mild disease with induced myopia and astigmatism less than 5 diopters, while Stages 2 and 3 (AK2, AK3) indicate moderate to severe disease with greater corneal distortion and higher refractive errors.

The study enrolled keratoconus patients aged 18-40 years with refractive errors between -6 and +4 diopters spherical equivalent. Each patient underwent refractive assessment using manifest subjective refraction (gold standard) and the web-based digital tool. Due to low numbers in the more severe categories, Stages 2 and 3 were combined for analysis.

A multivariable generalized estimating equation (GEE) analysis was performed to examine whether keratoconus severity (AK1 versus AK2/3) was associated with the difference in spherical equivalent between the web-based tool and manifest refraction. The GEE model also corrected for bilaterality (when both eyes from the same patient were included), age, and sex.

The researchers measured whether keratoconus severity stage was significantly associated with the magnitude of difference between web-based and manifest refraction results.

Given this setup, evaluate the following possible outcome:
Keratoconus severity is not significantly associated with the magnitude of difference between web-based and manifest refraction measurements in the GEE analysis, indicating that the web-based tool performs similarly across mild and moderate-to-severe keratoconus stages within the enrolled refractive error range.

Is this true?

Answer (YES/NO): NO